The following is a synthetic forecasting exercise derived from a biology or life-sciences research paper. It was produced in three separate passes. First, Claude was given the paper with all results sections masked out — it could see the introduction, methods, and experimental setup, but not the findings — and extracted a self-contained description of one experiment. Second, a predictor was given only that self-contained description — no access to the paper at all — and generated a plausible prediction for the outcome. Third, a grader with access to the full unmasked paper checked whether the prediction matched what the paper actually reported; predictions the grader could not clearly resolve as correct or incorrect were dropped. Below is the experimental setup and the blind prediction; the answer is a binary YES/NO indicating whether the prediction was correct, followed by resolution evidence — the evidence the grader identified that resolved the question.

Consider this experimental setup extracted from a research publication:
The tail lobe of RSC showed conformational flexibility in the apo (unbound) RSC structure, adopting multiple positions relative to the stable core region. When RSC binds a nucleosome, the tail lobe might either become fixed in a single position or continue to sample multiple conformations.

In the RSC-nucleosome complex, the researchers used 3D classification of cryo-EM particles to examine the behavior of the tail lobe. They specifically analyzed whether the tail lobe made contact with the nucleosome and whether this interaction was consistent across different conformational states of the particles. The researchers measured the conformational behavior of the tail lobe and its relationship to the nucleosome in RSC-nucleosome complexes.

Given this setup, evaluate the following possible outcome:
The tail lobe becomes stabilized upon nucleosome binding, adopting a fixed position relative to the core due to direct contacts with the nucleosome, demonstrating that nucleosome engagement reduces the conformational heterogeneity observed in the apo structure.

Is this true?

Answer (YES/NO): NO